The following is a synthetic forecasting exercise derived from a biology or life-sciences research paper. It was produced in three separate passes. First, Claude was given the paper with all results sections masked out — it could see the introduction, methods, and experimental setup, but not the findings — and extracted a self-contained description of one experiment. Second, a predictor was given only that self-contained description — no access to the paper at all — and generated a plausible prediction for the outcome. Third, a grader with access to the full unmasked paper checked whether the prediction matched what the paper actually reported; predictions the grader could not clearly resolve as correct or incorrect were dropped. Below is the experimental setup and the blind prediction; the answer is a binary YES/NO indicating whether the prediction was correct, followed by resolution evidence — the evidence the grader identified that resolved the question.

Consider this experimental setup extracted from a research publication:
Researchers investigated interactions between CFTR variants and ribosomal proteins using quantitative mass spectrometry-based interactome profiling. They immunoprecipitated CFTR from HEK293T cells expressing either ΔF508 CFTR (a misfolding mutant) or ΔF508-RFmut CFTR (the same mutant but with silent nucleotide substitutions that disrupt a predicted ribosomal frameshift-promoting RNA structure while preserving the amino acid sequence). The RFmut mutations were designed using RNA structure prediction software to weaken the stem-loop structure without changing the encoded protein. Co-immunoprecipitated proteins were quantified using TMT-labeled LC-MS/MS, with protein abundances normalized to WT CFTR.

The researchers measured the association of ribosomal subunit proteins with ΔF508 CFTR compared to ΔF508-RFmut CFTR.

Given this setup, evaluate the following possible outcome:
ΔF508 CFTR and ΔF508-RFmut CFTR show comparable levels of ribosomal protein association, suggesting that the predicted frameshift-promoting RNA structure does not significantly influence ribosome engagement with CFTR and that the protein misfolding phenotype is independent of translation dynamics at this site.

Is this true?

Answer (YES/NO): NO